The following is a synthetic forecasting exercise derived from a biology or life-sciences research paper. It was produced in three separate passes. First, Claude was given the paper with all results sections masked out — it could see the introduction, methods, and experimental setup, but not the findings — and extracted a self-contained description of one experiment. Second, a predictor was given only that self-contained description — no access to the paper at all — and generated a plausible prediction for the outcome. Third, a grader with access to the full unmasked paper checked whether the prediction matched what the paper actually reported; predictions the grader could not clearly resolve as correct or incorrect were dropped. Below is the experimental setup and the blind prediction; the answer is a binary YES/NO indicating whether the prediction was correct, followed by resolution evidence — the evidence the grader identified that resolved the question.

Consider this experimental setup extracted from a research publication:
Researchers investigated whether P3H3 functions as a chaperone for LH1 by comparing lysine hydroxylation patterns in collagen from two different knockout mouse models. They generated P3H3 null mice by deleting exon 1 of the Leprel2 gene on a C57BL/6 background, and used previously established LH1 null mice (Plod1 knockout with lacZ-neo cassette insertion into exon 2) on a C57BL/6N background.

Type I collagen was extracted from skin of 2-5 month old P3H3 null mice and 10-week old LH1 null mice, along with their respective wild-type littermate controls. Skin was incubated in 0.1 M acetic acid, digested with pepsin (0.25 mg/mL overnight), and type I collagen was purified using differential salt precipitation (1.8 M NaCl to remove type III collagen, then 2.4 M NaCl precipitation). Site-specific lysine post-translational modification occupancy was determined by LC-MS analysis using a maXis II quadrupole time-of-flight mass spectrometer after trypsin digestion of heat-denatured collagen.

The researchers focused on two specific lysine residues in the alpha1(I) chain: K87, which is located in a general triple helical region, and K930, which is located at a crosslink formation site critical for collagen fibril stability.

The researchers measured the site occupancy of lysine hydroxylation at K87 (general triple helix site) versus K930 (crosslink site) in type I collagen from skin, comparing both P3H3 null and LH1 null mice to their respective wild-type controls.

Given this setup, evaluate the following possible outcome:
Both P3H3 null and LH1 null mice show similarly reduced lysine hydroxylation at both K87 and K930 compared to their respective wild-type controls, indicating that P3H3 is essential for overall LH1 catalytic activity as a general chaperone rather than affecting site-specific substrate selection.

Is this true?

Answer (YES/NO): NO